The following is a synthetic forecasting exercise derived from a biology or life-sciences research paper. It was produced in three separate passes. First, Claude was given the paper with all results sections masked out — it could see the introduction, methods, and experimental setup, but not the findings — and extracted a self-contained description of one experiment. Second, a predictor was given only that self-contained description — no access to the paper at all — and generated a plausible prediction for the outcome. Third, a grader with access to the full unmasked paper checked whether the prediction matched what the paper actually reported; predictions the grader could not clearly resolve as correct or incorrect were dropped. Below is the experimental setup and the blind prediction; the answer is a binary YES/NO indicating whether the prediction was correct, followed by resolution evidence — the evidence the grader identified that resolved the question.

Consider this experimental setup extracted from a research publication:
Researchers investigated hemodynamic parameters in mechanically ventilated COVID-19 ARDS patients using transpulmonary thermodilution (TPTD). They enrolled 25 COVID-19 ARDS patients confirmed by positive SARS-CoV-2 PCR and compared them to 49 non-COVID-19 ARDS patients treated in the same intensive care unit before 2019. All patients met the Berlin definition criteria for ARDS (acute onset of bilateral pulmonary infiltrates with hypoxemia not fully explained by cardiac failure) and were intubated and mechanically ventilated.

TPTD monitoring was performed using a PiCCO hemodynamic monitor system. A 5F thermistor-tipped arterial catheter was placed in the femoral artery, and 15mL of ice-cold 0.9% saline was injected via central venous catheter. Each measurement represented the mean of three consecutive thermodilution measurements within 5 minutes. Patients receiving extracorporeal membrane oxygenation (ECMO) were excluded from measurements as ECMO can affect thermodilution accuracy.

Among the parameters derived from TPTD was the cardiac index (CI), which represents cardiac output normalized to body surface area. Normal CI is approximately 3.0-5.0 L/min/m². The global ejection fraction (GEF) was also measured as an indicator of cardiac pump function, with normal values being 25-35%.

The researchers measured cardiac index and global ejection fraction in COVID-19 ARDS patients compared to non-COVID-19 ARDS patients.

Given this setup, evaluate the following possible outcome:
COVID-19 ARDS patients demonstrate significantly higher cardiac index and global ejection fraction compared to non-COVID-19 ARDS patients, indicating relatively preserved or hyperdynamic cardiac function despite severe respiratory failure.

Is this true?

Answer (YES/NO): NO